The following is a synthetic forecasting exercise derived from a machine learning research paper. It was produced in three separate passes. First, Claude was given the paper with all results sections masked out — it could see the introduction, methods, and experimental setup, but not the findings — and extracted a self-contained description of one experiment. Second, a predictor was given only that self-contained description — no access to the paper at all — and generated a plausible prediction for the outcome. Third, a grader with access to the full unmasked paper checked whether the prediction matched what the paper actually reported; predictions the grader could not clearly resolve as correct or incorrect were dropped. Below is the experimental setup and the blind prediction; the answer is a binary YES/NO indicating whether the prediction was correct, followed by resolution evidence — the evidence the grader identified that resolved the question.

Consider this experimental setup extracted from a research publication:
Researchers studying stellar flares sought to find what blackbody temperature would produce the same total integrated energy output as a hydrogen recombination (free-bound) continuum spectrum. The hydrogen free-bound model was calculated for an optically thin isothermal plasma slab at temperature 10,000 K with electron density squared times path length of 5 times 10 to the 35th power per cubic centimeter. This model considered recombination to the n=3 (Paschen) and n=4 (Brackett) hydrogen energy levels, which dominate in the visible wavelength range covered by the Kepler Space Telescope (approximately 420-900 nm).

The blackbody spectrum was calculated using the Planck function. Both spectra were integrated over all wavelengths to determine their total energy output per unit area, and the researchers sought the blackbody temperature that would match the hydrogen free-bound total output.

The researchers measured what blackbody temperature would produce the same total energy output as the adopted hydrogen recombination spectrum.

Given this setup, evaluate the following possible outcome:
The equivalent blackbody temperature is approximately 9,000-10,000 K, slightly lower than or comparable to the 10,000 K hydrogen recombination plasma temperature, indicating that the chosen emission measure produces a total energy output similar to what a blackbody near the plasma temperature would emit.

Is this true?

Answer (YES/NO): NO